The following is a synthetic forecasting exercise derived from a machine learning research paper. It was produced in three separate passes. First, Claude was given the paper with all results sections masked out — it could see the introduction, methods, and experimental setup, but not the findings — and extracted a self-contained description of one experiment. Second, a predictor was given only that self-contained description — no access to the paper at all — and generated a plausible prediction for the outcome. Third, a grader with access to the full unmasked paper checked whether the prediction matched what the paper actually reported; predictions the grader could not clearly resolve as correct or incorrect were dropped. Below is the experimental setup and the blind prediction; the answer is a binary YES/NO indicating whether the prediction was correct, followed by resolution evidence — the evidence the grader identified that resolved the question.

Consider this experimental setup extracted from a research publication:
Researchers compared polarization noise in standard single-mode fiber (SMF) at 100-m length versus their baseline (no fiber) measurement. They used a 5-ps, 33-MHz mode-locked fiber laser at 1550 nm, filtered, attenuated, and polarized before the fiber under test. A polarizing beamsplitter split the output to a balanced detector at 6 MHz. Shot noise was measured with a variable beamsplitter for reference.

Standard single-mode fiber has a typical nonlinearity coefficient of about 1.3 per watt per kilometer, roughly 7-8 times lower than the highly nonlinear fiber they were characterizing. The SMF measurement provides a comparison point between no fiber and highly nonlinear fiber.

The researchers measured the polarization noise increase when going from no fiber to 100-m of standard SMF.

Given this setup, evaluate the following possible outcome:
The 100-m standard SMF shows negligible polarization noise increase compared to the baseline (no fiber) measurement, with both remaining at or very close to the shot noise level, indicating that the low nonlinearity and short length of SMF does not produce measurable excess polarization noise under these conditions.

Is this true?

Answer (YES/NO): NO